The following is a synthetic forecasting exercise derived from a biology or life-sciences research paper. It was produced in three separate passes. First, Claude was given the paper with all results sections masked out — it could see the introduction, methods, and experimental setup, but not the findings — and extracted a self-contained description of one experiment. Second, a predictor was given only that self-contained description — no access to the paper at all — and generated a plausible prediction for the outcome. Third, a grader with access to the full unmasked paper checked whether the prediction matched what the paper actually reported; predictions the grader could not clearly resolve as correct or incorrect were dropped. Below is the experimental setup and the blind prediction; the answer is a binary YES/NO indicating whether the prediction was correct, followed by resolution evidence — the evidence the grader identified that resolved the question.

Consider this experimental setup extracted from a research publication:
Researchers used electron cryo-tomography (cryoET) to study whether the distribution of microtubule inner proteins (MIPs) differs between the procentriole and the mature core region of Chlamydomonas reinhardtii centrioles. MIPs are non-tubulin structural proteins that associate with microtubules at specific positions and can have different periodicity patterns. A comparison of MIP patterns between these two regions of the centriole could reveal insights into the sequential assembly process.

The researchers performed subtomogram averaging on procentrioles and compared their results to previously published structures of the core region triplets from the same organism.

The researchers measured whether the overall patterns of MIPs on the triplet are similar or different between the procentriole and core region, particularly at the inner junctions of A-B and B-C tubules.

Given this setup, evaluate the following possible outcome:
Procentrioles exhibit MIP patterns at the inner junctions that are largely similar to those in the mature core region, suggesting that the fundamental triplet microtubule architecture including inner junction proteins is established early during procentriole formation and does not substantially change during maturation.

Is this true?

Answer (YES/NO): NO